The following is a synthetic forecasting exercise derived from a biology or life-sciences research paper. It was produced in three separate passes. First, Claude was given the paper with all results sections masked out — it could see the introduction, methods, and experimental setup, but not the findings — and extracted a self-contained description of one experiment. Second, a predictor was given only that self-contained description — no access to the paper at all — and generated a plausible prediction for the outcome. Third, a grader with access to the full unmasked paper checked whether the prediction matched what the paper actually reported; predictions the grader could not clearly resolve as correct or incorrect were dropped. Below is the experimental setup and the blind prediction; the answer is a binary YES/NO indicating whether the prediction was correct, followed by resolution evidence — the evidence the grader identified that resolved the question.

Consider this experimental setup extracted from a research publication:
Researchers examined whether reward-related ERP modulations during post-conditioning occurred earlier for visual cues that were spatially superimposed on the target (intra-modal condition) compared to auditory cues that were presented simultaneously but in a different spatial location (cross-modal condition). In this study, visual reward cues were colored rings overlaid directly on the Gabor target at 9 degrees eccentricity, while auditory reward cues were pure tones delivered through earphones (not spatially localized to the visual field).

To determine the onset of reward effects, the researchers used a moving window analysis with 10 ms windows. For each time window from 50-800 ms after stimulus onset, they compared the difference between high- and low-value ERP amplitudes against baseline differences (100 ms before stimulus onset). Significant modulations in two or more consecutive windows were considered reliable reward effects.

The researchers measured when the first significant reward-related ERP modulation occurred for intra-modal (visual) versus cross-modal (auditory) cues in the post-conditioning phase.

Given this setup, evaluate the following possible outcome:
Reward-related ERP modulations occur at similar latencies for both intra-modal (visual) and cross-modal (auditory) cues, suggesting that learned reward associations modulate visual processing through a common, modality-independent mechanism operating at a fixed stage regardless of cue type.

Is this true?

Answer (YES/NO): NO